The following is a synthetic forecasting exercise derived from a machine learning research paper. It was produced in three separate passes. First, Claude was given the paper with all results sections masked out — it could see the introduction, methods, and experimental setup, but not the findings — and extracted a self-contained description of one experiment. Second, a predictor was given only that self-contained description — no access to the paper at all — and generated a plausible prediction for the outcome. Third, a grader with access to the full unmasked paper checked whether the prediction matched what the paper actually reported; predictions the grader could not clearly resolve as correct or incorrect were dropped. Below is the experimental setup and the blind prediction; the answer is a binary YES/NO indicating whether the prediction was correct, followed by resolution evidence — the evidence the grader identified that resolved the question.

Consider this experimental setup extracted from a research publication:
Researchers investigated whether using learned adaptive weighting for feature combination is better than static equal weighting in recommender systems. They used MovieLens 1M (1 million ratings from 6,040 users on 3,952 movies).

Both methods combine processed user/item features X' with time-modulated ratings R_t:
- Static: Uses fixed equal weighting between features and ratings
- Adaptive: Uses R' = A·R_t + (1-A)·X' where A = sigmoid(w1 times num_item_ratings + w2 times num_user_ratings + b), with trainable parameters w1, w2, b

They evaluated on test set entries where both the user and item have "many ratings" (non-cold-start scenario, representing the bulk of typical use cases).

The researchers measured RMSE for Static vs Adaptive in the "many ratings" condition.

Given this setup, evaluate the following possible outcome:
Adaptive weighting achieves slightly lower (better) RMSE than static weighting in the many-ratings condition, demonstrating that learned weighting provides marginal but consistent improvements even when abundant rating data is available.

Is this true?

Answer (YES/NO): NO